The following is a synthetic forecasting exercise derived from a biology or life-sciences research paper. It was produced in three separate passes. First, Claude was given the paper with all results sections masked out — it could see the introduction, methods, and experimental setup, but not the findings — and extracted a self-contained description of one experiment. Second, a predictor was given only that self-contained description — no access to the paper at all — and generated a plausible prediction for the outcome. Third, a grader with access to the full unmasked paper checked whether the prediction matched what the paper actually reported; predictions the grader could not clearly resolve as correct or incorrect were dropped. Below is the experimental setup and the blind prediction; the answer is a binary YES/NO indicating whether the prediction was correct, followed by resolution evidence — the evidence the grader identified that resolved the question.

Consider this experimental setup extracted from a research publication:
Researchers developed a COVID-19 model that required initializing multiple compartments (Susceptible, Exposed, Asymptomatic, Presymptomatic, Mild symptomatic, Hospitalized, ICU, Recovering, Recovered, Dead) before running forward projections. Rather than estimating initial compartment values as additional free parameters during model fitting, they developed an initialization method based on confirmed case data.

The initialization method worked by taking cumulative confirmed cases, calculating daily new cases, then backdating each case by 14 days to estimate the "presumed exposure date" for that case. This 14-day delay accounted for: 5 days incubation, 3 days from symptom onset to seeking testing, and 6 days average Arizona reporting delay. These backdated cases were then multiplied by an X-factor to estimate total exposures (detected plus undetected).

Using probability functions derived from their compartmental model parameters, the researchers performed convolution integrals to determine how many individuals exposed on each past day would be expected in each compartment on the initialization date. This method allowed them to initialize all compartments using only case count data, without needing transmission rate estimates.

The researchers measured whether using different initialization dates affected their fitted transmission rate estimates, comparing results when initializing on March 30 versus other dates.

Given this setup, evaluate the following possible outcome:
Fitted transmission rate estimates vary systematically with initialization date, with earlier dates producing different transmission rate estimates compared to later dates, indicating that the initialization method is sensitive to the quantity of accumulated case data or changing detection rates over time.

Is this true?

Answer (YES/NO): NO